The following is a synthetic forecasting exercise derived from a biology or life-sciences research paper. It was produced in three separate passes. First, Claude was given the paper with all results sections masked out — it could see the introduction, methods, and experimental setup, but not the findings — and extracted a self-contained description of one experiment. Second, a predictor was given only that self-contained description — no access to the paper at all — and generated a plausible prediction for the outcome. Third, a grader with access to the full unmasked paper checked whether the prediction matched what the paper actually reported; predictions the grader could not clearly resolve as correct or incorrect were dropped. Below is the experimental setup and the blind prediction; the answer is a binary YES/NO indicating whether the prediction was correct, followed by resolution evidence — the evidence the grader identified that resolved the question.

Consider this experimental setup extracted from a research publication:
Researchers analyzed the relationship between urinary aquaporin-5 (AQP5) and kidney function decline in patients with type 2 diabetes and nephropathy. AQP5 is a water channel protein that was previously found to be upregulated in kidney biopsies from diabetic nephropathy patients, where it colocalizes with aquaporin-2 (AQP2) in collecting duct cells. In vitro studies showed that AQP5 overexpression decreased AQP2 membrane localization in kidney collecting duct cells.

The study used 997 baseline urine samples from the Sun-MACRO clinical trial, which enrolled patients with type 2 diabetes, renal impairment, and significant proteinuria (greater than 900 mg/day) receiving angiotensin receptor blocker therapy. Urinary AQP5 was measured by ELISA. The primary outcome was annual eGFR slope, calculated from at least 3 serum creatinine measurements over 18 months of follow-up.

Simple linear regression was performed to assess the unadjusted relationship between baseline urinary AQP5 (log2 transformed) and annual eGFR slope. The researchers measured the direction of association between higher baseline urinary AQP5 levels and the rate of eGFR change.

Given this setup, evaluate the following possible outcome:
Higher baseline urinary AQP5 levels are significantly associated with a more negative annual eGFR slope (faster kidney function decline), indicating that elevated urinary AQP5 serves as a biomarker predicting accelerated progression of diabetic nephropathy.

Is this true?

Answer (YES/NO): YES